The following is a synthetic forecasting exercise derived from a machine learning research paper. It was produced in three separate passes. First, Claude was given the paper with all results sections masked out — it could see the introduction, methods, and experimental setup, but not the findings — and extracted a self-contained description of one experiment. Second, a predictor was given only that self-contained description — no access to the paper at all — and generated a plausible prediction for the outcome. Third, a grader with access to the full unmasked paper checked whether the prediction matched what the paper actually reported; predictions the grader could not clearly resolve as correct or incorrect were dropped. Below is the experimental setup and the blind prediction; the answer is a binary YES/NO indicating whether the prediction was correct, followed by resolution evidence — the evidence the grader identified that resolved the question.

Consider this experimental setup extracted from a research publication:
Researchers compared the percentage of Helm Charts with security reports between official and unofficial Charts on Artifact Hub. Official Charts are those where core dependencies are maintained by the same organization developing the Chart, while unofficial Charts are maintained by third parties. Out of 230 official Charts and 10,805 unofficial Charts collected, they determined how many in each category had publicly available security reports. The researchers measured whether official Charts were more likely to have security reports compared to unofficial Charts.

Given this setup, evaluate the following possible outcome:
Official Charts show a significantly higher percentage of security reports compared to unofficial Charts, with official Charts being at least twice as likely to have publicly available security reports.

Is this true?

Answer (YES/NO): NO